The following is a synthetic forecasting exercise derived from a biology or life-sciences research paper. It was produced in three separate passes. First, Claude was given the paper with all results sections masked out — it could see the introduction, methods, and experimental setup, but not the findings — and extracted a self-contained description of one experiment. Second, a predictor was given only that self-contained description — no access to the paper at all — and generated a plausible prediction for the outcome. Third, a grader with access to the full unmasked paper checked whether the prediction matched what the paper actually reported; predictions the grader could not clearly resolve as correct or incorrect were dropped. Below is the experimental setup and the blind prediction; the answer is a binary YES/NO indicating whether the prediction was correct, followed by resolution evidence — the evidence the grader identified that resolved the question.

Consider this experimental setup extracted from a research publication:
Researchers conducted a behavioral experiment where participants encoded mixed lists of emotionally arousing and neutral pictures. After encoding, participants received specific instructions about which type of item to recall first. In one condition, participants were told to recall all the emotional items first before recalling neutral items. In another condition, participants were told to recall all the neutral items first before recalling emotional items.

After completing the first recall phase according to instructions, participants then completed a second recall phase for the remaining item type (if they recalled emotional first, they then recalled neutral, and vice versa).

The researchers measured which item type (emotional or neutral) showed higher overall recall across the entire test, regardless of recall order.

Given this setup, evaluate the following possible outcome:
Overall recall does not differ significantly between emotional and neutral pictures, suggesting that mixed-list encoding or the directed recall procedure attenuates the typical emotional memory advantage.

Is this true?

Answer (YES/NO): NO